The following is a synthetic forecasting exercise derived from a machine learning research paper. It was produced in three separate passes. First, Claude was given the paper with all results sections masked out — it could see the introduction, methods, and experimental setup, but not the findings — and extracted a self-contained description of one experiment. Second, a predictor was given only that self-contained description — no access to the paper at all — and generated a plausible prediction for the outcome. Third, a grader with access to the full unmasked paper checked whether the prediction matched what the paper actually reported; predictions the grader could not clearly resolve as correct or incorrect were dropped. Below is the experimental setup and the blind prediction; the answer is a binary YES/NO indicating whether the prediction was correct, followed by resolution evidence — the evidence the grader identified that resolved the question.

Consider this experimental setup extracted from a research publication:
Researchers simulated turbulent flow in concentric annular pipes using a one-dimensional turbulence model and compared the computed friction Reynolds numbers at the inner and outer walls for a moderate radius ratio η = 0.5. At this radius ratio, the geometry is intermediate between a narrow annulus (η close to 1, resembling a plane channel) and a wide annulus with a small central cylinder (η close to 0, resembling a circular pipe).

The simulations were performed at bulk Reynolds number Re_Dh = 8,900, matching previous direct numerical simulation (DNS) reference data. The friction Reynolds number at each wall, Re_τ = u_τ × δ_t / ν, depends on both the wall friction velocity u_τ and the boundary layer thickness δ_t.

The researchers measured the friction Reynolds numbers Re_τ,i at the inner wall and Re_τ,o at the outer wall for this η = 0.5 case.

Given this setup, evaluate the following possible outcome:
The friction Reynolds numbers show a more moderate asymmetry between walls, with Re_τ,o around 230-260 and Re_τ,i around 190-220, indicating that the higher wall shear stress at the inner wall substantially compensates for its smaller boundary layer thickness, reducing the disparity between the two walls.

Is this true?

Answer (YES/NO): NO